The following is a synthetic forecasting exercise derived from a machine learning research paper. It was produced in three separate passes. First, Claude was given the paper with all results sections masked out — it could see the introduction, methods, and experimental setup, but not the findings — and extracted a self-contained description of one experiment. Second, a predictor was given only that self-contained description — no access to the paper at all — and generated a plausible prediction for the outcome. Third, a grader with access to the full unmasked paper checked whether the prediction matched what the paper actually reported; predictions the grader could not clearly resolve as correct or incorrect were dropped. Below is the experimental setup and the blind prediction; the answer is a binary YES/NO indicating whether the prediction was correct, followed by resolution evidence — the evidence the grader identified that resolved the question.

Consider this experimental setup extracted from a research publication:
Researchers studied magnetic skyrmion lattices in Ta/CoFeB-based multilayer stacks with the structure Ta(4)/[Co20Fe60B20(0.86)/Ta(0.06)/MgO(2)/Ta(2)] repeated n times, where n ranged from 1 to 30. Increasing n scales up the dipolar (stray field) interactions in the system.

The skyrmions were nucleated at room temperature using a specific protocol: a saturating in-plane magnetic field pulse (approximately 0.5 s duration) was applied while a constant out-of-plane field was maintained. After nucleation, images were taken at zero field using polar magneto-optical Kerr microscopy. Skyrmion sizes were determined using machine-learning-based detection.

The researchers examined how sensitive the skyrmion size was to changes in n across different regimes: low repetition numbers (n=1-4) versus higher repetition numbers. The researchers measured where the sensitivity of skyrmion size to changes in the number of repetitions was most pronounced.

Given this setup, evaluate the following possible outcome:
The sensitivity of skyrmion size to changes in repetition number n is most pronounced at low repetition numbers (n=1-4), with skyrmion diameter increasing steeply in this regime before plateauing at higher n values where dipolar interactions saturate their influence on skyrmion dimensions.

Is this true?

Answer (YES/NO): NO